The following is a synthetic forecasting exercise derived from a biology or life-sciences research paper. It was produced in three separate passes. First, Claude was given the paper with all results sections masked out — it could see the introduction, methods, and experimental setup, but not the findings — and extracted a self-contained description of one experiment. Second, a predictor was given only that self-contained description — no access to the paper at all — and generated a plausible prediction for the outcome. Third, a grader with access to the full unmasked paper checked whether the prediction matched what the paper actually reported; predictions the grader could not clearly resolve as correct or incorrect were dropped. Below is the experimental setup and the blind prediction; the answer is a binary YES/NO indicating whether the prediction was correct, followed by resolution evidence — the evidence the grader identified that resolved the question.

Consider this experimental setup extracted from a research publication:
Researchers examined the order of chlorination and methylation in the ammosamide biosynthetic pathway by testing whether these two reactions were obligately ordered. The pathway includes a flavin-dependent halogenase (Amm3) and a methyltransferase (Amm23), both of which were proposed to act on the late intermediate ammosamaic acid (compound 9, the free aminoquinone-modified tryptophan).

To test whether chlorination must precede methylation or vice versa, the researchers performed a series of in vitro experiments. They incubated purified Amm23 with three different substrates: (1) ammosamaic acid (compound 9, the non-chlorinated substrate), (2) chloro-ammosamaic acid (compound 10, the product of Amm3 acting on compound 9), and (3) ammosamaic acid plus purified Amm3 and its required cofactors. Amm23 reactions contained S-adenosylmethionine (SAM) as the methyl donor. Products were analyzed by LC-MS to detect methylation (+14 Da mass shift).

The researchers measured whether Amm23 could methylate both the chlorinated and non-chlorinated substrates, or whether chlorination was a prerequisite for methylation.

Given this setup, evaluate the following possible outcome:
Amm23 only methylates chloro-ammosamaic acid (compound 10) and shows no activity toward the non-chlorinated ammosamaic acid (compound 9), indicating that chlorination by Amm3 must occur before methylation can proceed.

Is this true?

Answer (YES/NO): YES